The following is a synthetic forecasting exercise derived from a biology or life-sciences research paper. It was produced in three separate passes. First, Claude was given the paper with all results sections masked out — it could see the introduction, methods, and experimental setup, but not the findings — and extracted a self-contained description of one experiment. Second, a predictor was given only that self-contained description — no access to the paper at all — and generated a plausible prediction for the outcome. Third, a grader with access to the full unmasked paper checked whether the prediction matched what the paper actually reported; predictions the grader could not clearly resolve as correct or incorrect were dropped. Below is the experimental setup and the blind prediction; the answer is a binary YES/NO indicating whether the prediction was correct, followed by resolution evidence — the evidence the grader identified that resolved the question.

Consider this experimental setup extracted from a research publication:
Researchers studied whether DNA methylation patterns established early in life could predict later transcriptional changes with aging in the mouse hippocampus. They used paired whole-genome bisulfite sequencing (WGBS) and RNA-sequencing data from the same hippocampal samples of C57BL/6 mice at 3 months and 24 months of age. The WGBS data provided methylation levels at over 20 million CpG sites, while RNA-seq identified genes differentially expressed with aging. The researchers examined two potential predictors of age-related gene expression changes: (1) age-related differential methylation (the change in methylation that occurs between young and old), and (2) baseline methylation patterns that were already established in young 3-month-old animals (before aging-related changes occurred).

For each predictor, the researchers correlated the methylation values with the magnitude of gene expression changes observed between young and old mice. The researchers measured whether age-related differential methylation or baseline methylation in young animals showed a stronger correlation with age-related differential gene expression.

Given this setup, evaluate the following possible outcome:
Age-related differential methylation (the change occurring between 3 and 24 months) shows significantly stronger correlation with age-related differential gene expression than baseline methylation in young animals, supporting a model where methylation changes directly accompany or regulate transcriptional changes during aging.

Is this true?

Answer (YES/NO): NO